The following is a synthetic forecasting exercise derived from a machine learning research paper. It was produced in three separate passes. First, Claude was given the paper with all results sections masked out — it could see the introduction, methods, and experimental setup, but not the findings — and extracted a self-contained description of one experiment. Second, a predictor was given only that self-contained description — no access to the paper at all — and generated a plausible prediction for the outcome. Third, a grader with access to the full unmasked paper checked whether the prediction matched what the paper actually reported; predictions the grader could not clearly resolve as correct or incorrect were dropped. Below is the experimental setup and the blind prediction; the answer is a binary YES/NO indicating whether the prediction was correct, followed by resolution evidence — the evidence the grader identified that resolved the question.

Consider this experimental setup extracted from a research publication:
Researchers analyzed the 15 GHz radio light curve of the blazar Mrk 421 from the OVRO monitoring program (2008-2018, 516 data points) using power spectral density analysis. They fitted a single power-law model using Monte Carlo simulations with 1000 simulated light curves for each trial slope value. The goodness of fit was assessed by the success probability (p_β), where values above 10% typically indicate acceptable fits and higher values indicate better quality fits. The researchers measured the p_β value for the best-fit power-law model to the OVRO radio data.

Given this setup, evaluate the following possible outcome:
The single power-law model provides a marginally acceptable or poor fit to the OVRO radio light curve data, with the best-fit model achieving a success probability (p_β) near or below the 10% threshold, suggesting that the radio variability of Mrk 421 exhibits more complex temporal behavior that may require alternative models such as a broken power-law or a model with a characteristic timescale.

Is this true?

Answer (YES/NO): NO